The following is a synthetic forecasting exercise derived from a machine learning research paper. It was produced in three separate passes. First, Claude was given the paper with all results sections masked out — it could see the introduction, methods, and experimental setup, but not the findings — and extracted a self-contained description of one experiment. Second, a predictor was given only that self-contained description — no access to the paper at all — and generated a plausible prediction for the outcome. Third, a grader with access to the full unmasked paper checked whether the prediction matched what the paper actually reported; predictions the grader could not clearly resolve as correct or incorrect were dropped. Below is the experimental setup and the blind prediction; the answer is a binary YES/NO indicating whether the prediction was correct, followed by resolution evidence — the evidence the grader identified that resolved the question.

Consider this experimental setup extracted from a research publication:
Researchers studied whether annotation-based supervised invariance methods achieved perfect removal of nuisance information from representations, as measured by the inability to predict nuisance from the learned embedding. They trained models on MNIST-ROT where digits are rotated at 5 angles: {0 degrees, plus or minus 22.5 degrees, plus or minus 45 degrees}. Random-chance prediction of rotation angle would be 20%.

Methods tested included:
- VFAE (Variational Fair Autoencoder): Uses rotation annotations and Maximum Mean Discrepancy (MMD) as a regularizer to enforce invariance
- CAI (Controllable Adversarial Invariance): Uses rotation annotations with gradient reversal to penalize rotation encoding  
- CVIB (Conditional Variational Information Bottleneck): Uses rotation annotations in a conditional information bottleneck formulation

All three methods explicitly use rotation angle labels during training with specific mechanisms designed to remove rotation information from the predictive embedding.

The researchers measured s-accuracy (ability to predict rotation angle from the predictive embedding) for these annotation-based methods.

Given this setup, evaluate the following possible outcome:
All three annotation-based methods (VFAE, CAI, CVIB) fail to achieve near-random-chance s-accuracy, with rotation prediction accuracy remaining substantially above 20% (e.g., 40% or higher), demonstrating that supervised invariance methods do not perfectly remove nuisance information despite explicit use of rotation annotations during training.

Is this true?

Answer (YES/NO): NO